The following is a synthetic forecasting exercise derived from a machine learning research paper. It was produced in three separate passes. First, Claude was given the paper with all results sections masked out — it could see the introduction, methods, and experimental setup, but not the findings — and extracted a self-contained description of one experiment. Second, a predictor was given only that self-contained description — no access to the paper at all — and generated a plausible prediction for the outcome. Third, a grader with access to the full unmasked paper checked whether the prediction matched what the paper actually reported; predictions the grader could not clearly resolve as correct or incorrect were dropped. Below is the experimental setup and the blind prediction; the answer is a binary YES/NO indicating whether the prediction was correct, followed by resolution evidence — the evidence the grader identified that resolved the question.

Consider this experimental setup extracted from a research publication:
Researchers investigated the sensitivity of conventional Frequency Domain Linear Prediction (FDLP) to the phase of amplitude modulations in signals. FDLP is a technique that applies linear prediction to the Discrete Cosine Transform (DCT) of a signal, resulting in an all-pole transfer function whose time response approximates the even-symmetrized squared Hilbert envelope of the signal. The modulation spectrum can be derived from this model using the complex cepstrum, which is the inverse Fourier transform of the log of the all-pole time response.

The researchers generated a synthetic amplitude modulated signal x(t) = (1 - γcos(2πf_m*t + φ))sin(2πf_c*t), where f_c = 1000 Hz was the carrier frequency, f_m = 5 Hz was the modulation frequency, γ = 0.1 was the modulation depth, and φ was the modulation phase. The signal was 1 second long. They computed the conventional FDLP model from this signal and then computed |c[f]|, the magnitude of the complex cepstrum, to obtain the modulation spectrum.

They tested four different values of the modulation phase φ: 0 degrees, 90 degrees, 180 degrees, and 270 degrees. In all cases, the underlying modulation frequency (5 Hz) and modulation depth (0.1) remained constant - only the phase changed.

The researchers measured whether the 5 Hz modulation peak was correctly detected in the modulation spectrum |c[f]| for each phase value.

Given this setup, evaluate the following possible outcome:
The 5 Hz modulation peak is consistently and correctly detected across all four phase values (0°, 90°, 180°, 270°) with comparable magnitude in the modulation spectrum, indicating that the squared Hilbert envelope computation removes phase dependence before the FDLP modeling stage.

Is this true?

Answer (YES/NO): NO